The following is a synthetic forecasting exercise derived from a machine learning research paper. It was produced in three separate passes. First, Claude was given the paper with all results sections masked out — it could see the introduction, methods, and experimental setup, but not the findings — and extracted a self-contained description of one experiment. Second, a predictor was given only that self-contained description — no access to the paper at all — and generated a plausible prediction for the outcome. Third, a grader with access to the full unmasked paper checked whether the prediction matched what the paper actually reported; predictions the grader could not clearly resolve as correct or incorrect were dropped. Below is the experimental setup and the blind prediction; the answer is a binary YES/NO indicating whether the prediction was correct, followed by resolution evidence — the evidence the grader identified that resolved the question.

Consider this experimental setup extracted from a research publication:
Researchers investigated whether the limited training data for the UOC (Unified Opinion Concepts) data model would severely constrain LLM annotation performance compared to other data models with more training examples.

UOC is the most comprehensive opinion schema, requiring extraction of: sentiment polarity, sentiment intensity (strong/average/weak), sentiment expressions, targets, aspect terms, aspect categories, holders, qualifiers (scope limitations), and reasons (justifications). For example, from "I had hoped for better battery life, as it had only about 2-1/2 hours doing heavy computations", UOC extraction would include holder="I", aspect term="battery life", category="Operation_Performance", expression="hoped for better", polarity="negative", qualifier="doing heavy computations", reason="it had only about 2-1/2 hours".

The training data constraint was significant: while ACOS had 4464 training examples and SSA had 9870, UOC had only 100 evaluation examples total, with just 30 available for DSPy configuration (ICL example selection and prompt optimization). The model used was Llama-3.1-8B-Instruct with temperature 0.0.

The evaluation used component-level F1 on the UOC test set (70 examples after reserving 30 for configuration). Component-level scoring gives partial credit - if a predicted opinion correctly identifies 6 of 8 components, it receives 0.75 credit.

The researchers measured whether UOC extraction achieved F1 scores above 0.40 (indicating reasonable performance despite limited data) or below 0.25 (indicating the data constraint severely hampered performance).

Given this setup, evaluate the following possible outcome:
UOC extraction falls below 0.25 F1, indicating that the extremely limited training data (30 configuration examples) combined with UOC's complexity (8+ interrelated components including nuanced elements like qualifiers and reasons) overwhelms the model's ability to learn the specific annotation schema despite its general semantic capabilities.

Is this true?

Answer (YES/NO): NO